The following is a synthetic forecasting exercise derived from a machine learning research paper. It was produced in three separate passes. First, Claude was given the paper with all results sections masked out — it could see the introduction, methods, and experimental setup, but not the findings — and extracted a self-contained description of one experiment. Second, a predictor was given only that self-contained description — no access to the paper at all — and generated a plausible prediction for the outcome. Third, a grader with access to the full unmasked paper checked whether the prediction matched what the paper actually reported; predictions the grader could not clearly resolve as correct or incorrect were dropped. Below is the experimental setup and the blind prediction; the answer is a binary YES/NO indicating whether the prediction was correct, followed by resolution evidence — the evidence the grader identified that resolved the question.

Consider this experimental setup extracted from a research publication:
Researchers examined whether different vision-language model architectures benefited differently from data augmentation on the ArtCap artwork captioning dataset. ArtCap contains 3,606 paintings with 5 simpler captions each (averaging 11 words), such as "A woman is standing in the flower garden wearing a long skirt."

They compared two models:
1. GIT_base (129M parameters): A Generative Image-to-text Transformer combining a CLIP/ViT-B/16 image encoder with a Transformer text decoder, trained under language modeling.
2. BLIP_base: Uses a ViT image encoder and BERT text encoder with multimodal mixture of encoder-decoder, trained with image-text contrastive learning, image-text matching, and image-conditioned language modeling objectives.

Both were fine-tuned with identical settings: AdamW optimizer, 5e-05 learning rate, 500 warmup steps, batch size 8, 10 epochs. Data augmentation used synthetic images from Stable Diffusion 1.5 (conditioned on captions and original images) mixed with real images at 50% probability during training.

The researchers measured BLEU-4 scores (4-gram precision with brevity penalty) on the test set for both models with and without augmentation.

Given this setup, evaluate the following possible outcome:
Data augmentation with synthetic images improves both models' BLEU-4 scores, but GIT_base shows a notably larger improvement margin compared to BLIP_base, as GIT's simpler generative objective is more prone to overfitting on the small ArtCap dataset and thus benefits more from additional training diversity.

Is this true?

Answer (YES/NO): NO